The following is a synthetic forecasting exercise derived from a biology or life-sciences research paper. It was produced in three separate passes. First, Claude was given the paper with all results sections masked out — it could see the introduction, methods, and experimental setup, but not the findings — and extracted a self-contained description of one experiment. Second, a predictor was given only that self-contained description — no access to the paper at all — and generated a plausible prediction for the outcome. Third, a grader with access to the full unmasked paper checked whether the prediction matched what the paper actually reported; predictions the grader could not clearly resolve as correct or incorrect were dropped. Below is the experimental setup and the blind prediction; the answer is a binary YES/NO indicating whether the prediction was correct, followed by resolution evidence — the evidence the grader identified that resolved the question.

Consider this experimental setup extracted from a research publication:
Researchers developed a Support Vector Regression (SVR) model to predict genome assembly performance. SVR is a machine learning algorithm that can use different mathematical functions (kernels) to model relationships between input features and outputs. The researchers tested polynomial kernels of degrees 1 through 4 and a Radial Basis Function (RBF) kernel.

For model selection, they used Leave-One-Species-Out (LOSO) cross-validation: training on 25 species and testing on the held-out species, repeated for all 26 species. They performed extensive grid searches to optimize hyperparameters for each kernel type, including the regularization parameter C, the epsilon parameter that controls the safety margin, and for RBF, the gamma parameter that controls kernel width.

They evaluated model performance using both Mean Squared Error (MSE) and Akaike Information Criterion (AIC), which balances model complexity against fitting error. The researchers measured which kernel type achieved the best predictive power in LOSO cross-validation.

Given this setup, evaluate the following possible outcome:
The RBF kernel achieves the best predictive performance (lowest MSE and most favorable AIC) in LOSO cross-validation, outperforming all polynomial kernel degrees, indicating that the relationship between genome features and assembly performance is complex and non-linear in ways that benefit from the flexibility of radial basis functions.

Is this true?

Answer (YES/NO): YES